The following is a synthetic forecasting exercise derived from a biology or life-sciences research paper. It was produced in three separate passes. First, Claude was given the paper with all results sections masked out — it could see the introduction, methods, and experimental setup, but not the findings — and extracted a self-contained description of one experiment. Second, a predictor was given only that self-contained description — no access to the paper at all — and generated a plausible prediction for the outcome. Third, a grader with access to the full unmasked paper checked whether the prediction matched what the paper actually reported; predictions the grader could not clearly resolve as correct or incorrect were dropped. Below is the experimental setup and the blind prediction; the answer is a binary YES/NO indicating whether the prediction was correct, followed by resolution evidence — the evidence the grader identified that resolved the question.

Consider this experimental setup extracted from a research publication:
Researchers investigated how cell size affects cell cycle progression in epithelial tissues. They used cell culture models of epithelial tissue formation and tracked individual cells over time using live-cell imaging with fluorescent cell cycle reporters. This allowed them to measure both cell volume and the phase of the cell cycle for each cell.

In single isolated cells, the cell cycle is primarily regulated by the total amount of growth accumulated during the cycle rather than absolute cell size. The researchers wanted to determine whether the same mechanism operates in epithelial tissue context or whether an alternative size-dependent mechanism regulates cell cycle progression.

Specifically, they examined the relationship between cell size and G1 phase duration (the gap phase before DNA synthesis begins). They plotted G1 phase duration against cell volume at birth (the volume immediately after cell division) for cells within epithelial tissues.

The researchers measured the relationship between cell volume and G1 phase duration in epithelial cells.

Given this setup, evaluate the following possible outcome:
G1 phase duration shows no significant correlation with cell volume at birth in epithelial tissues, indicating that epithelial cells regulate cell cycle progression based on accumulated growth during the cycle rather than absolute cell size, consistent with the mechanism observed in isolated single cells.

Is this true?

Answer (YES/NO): NO